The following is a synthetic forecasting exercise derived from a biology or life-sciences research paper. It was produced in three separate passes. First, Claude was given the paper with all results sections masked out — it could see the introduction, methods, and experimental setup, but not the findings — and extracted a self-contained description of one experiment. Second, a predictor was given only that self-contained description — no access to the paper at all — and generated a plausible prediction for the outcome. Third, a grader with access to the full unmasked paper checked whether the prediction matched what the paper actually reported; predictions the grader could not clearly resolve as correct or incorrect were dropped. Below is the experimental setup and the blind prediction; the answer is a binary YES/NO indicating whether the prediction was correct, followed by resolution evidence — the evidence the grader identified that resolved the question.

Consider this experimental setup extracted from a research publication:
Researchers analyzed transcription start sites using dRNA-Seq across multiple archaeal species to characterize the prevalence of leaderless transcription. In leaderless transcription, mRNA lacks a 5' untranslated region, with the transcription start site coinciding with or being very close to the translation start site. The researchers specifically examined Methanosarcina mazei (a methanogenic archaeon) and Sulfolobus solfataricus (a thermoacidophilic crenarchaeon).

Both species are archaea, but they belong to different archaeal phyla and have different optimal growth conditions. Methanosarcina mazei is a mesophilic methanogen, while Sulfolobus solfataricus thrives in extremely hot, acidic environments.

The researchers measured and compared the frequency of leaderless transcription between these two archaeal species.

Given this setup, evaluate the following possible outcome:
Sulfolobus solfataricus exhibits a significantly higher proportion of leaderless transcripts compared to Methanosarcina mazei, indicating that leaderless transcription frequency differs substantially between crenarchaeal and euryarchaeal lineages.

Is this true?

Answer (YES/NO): NO